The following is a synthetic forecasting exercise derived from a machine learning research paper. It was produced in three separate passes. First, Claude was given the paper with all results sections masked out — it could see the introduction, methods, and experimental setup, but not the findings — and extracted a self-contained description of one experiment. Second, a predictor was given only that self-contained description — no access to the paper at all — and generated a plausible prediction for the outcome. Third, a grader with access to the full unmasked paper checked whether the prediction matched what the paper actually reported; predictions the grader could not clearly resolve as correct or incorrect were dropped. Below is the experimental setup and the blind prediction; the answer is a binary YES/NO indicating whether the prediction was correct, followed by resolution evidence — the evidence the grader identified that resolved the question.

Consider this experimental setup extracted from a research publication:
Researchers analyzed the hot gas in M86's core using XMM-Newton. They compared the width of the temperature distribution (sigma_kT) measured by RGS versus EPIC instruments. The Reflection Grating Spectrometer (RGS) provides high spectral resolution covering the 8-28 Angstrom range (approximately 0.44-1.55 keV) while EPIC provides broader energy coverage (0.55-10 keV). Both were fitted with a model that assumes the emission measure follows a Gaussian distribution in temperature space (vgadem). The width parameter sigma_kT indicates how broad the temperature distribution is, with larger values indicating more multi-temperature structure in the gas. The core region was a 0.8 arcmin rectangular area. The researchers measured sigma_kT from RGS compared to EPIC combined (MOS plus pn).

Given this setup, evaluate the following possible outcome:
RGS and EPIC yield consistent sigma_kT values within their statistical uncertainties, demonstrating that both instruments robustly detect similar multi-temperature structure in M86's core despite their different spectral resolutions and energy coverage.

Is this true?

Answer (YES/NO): NO